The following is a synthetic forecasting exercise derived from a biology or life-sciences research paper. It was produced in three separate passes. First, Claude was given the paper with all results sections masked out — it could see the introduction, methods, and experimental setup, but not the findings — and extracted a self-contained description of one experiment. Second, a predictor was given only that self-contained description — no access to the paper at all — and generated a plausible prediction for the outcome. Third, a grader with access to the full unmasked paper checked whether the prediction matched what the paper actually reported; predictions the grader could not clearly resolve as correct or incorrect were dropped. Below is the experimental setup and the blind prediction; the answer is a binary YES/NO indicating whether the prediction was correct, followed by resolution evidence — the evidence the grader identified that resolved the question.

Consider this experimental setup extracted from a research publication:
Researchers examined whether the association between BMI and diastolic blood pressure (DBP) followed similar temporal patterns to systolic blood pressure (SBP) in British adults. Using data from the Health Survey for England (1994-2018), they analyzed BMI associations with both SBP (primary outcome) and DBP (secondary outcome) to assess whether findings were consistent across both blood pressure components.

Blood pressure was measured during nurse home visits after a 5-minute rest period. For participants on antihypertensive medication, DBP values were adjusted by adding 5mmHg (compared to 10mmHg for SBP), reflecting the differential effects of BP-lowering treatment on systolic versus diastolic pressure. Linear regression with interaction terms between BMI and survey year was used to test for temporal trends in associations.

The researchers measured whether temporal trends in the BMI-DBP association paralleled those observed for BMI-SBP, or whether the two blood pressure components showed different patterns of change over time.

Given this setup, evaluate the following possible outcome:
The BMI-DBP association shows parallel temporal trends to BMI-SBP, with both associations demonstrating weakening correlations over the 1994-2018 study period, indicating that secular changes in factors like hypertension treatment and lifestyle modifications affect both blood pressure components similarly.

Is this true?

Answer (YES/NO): NO